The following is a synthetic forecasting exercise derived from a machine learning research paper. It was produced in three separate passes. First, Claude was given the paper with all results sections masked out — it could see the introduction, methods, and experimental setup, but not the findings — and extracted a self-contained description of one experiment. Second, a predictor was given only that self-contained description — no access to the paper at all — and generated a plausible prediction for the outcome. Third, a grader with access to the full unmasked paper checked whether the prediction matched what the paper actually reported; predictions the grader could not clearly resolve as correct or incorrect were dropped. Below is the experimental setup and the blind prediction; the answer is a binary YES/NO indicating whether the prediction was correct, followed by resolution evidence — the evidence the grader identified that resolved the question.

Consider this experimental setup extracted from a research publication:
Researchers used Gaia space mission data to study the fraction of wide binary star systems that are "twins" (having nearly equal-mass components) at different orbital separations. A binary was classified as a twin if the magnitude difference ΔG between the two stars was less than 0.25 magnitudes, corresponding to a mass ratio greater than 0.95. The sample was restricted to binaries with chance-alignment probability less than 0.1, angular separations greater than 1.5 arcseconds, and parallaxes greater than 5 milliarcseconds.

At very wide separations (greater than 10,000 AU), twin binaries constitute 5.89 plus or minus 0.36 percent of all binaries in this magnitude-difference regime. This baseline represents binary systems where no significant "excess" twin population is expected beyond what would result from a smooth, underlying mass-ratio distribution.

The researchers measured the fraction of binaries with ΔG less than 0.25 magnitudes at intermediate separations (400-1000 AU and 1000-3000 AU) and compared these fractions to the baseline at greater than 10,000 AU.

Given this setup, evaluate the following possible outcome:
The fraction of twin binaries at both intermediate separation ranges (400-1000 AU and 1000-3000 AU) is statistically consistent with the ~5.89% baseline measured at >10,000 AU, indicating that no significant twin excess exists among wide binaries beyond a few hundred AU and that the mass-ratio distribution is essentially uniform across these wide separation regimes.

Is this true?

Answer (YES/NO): NO